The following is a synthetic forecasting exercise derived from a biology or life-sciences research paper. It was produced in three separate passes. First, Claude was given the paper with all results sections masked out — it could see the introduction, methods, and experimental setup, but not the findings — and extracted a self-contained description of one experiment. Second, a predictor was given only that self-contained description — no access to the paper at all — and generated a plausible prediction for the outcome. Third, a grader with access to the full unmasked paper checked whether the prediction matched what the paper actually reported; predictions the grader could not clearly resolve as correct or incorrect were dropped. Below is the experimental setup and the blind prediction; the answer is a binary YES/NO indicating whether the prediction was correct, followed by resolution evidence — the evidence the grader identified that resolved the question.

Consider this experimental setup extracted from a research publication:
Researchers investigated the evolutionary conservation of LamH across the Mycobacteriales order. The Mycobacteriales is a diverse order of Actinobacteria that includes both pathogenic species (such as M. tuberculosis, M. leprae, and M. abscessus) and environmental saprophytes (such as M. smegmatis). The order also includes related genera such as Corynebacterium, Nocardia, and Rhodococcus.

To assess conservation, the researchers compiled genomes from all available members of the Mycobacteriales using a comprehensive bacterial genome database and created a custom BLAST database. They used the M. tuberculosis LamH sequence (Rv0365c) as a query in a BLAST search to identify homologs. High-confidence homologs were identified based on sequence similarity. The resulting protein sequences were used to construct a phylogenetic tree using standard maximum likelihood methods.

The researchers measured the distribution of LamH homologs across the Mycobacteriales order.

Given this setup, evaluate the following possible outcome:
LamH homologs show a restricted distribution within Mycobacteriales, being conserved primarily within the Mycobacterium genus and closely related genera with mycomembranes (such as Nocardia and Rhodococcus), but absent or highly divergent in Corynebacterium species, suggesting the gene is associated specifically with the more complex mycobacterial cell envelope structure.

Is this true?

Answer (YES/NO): NO